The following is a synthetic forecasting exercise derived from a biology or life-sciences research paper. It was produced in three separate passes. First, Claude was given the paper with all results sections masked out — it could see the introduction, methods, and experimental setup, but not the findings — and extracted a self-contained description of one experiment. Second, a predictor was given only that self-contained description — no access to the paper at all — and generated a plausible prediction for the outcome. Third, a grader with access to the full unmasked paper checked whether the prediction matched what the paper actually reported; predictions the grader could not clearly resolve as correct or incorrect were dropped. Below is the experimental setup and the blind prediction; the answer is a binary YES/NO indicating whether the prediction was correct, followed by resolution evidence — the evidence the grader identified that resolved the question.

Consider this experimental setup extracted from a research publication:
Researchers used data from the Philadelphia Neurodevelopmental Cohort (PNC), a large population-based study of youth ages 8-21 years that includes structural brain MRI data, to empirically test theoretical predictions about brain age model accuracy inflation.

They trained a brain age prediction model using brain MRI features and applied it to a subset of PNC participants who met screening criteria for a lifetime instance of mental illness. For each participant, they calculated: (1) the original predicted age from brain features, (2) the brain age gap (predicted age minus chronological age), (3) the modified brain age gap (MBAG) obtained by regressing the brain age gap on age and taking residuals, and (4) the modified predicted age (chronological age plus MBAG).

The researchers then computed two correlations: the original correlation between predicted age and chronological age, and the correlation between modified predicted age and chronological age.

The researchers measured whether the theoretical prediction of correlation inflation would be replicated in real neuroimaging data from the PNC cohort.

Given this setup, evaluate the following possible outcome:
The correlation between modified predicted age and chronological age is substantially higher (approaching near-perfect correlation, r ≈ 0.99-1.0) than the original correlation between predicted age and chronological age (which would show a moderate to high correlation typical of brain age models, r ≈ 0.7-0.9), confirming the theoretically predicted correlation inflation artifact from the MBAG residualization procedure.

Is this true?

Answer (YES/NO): NO